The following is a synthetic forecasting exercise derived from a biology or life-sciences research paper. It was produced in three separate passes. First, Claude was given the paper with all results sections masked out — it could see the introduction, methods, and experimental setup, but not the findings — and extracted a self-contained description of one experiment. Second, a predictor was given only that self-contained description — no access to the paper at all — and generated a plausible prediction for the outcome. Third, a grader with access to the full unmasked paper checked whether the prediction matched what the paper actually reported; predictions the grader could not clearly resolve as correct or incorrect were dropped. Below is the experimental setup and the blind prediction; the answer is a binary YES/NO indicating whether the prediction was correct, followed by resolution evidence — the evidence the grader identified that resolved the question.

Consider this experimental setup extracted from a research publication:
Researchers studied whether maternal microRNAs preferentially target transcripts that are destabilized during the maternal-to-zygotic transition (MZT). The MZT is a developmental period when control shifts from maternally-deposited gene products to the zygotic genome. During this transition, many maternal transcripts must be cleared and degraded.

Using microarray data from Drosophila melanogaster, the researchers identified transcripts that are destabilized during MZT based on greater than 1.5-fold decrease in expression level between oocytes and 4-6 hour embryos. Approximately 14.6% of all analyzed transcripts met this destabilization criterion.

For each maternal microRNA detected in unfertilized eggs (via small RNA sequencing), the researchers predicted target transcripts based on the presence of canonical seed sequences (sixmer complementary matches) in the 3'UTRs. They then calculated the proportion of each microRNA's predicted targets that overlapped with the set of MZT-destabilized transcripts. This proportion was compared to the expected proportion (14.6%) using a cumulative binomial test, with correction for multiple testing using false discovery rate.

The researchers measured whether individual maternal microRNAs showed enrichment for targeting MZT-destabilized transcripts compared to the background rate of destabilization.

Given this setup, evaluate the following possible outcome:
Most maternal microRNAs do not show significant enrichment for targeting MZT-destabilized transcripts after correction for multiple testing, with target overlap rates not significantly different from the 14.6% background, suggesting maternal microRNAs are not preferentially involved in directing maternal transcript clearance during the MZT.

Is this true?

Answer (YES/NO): NO